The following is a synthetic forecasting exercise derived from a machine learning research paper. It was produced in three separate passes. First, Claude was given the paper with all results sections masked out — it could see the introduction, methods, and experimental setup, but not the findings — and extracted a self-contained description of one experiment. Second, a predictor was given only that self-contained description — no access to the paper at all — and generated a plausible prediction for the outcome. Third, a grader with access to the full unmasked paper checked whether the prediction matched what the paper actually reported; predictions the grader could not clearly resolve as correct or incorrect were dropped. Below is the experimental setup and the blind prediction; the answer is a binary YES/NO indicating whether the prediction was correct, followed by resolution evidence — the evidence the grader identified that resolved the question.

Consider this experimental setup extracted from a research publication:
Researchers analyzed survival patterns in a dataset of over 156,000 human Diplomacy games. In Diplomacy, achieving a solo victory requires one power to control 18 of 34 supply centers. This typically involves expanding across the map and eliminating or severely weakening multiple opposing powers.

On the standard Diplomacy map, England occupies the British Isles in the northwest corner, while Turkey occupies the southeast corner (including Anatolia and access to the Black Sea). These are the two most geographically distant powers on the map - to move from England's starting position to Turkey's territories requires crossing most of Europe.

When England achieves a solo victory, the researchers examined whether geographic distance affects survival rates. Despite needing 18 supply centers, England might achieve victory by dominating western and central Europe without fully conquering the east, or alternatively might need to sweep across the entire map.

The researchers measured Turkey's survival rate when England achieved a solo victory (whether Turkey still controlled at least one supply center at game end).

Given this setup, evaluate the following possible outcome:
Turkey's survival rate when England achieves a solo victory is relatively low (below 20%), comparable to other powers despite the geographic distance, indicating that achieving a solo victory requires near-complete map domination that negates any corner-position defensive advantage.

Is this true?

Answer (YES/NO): NO